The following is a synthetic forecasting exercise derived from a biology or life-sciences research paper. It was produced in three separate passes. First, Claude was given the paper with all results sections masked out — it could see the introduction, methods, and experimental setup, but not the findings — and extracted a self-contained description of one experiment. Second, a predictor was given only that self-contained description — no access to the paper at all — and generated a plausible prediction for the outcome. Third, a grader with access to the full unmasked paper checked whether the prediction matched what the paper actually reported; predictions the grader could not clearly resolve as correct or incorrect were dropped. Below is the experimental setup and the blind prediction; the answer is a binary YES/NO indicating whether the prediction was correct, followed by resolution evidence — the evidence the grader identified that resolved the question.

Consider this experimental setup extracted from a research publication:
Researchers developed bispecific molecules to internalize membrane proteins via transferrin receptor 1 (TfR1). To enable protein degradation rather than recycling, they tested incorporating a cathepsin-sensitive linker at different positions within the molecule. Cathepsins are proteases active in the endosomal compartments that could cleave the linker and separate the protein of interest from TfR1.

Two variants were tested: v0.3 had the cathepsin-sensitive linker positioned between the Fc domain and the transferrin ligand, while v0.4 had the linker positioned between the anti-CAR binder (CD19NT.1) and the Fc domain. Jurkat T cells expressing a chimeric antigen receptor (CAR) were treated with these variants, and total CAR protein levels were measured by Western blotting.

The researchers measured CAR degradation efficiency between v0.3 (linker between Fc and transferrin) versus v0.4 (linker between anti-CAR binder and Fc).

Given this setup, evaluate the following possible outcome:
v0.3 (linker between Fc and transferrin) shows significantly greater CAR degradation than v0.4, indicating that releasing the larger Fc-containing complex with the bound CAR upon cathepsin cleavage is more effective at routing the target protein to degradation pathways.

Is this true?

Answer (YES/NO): NO